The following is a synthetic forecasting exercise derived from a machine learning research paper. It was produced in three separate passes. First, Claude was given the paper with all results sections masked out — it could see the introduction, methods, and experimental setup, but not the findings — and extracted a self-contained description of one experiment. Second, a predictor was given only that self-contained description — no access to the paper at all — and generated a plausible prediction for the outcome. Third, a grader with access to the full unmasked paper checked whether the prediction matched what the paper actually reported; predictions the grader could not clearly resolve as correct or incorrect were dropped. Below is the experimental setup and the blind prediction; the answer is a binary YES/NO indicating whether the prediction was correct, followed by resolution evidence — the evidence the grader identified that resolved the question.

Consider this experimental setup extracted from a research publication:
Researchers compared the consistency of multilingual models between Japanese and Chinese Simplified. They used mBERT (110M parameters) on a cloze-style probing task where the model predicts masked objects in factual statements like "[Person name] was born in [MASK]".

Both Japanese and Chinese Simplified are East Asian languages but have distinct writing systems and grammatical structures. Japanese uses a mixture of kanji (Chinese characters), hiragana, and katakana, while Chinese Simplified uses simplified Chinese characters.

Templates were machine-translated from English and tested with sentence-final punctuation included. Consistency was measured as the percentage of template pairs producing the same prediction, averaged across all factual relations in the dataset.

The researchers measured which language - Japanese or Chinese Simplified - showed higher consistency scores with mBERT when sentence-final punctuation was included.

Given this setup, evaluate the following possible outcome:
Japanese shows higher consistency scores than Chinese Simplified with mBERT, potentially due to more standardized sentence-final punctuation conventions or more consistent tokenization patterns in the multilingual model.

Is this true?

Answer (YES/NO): YES